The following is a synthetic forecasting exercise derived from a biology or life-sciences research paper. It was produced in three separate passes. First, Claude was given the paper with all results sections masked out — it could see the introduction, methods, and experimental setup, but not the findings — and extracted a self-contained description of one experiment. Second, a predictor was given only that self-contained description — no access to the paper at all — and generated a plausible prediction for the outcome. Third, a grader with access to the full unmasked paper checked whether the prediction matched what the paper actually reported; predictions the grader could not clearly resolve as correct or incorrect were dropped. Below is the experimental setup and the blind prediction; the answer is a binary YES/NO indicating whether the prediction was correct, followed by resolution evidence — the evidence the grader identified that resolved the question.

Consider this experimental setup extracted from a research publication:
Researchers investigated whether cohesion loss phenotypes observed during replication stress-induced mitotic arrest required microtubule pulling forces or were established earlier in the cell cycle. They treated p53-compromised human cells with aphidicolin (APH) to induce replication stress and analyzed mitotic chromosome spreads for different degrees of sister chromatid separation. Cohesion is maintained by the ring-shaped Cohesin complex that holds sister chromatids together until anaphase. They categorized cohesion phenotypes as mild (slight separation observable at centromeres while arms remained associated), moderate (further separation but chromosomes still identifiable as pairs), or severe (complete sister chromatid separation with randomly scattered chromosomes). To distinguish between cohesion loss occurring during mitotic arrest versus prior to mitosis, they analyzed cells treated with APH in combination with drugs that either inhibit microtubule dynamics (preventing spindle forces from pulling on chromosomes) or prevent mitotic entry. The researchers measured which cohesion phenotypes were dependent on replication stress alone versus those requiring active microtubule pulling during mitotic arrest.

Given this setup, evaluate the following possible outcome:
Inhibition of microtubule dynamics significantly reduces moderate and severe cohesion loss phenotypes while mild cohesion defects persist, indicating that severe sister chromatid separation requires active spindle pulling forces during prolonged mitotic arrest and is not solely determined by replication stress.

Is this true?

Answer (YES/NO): YES